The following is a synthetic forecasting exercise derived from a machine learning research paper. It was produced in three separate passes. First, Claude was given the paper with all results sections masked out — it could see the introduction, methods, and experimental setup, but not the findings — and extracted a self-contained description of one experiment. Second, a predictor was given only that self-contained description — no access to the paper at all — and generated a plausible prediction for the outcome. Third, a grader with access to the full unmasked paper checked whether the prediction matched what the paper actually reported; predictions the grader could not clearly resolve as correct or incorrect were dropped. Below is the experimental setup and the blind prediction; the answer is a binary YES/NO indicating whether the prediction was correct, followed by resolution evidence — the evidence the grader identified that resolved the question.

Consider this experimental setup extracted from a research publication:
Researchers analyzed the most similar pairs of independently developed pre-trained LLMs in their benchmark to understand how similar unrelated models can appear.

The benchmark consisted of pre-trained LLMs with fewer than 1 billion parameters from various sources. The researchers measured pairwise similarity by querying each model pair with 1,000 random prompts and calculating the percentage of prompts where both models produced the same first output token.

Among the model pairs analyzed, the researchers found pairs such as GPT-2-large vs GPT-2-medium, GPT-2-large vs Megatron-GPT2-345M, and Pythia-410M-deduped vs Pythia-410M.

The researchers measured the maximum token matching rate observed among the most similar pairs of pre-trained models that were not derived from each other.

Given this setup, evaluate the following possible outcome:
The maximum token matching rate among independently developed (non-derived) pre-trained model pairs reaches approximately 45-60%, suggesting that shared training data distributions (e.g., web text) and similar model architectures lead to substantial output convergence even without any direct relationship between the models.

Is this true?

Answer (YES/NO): NO